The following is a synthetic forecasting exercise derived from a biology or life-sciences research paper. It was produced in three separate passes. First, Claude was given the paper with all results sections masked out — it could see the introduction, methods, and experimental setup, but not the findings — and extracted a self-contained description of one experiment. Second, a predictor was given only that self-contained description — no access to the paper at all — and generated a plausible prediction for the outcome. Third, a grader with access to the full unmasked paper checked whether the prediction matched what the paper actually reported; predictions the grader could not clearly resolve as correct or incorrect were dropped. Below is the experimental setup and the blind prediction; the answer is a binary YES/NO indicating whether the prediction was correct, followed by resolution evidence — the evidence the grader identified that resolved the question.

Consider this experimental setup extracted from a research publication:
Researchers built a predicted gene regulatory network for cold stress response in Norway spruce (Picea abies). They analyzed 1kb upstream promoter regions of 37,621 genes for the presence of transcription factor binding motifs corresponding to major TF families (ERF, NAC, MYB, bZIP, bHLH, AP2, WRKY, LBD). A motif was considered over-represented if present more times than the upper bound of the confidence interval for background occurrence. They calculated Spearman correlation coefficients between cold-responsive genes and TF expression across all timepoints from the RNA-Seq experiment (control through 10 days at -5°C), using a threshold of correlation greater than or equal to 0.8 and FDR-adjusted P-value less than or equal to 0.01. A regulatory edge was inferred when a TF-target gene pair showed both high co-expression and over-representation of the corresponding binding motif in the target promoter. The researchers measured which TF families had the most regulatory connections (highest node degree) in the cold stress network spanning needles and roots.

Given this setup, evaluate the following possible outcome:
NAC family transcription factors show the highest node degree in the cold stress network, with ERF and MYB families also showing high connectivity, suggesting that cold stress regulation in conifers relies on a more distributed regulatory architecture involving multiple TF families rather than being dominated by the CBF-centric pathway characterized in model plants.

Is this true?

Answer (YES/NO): NO